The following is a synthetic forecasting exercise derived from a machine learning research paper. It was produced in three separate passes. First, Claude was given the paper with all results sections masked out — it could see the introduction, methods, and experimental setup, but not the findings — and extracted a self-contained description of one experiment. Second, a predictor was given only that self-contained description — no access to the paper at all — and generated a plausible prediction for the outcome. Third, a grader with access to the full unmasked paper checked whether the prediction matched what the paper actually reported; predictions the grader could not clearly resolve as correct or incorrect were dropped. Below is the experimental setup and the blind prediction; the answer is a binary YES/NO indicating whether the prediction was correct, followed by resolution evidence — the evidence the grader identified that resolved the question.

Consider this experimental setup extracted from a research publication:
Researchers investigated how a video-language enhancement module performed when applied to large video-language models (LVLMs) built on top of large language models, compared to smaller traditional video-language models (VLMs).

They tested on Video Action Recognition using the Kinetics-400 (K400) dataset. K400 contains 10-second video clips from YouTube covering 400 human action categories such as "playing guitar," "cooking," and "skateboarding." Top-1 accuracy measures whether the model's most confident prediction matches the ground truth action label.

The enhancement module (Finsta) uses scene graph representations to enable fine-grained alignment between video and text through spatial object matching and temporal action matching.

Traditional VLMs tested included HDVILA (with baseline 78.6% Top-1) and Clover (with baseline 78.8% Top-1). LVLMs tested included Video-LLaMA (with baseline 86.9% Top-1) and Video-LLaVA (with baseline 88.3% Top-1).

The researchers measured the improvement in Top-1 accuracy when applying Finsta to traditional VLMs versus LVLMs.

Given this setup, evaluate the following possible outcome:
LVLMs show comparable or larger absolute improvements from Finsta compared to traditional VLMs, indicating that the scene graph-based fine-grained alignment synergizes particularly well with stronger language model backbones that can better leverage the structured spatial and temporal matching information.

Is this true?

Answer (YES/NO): YES